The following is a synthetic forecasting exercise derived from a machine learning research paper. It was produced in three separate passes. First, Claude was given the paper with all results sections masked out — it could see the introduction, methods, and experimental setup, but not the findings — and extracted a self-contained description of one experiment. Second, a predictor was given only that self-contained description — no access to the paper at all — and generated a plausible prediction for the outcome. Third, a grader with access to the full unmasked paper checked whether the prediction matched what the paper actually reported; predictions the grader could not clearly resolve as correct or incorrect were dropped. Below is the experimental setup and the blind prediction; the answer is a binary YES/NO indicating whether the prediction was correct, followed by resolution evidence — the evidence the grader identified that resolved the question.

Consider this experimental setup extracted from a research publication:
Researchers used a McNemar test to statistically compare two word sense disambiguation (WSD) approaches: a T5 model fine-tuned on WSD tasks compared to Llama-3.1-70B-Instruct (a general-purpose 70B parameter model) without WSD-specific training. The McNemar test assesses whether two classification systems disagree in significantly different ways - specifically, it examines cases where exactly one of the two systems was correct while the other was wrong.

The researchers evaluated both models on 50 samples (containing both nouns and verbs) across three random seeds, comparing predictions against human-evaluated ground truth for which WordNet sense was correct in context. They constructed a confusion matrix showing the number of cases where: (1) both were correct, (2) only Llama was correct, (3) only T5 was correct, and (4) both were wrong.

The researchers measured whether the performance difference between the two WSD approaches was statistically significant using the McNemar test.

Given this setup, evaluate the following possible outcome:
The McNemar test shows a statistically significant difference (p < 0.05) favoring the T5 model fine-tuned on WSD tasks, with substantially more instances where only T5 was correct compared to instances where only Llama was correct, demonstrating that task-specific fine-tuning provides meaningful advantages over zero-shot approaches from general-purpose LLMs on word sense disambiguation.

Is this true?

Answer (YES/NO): NO